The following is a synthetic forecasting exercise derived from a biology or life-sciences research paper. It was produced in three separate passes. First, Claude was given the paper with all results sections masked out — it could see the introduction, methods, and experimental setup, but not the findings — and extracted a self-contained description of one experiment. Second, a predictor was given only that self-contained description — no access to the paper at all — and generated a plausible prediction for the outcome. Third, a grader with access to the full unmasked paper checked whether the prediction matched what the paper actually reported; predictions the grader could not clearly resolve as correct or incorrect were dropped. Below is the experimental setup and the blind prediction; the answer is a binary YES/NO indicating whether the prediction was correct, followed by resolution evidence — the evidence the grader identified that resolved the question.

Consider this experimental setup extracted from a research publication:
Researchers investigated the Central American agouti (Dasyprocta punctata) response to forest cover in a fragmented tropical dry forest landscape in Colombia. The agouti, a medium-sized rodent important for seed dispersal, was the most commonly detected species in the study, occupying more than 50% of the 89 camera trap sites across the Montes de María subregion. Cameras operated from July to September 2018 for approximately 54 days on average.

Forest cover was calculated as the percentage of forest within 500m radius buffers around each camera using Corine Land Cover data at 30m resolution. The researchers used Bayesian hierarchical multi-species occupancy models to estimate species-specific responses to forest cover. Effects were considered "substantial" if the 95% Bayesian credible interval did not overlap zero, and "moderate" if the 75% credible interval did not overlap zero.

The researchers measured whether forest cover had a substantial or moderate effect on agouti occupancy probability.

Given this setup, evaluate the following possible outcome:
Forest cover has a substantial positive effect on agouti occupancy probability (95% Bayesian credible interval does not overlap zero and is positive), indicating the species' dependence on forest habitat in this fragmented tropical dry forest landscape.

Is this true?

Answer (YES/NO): YES